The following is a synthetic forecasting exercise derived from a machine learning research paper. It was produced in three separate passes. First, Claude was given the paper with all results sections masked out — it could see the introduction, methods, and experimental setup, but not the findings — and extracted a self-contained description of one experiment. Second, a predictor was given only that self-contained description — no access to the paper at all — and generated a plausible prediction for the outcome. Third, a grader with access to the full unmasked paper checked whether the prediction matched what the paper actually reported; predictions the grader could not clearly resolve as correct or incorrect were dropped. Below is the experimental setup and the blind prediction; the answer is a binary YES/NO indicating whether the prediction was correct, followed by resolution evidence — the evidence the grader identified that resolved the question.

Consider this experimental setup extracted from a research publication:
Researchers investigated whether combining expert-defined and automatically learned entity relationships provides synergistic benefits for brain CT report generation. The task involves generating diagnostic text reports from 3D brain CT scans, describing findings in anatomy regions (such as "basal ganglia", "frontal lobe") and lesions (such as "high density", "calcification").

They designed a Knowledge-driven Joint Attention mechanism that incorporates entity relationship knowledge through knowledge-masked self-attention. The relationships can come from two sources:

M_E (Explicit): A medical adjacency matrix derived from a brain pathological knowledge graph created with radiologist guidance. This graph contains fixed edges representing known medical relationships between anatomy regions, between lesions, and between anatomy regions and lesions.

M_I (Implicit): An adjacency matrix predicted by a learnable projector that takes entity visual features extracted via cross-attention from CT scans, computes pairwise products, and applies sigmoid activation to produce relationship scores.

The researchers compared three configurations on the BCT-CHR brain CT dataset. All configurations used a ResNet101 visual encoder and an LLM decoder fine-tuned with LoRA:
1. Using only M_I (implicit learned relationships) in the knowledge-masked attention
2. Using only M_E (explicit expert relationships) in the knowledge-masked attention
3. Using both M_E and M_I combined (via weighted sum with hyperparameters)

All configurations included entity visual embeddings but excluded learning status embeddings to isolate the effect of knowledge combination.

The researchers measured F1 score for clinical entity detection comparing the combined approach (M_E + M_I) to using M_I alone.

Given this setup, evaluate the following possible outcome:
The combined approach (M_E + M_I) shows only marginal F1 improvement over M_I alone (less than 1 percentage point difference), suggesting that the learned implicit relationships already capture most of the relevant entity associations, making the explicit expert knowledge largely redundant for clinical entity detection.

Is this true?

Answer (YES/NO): YES